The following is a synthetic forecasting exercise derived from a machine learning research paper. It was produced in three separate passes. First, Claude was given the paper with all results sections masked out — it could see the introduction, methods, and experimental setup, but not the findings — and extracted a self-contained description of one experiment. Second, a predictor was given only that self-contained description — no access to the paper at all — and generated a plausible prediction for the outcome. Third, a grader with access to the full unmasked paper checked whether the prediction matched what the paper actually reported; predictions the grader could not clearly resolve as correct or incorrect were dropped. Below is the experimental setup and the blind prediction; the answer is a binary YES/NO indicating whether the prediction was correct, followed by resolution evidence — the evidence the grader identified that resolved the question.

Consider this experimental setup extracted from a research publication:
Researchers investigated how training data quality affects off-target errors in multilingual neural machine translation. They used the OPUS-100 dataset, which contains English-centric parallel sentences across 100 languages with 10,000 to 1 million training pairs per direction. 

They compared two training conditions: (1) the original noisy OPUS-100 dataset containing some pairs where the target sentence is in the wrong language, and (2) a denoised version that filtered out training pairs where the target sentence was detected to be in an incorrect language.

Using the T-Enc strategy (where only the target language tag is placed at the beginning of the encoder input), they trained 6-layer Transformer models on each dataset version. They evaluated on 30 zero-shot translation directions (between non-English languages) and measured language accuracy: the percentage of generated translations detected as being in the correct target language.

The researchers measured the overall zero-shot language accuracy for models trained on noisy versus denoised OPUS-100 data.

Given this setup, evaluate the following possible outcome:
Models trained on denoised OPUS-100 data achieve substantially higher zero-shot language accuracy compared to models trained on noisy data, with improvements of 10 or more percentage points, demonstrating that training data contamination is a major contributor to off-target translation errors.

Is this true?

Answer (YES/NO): YES